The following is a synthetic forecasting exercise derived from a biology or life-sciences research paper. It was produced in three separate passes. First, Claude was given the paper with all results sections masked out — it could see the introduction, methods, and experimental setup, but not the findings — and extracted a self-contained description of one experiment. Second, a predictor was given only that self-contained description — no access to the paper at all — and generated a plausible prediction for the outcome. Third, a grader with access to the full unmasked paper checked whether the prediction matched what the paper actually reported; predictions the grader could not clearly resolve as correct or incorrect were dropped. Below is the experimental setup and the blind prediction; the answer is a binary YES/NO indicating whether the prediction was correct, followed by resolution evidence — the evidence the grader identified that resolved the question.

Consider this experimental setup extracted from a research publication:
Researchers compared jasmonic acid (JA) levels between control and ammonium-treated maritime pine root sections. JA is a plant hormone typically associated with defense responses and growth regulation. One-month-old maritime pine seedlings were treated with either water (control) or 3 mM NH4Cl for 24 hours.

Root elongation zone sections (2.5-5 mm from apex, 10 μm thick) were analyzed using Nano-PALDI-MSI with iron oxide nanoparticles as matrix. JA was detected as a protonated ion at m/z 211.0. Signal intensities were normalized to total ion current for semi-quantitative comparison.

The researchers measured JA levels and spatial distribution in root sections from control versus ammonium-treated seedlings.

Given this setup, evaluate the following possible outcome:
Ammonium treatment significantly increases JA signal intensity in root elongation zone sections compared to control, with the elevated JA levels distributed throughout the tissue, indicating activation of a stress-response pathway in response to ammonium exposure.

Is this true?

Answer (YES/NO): NO